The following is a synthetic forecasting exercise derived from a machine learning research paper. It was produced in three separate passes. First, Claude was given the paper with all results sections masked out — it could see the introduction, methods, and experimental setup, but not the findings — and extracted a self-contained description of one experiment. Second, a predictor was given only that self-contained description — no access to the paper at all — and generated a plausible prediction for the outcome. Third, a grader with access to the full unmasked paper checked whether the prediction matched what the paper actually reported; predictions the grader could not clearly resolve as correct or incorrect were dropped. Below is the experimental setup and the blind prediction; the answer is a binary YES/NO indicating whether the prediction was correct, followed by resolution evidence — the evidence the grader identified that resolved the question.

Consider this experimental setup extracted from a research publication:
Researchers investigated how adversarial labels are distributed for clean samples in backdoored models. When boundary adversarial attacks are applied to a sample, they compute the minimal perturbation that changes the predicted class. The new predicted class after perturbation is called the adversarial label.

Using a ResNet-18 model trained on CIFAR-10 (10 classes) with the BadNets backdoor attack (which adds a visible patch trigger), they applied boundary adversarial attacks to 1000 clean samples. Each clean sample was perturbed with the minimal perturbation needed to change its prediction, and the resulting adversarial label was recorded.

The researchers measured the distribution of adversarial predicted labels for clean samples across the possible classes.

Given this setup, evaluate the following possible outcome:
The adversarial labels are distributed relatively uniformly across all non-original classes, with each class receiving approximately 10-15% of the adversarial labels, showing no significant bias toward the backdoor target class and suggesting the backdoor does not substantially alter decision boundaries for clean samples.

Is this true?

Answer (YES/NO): YES